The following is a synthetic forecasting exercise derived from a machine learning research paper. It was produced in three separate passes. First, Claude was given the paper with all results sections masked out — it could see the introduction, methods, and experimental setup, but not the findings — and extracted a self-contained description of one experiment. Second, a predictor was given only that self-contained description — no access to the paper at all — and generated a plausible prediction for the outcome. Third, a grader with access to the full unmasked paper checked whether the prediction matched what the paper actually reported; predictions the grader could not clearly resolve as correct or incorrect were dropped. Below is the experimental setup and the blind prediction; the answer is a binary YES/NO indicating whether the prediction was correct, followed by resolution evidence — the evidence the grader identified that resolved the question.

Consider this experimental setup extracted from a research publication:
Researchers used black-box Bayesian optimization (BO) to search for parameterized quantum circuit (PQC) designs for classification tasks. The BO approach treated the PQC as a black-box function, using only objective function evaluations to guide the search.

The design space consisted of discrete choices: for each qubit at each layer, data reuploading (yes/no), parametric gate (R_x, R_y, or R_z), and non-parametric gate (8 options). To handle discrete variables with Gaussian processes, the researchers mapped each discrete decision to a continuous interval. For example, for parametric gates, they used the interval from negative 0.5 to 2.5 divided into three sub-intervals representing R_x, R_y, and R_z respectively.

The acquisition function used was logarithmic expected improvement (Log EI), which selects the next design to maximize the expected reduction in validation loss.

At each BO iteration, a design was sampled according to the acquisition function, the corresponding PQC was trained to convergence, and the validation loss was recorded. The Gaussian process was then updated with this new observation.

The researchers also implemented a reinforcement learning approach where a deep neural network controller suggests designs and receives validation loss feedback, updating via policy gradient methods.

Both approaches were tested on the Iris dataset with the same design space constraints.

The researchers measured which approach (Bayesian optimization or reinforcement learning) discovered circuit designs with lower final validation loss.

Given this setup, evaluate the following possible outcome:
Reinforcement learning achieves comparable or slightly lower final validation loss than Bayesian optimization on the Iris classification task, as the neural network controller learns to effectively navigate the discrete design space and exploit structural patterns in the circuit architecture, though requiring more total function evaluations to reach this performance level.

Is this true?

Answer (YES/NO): NO